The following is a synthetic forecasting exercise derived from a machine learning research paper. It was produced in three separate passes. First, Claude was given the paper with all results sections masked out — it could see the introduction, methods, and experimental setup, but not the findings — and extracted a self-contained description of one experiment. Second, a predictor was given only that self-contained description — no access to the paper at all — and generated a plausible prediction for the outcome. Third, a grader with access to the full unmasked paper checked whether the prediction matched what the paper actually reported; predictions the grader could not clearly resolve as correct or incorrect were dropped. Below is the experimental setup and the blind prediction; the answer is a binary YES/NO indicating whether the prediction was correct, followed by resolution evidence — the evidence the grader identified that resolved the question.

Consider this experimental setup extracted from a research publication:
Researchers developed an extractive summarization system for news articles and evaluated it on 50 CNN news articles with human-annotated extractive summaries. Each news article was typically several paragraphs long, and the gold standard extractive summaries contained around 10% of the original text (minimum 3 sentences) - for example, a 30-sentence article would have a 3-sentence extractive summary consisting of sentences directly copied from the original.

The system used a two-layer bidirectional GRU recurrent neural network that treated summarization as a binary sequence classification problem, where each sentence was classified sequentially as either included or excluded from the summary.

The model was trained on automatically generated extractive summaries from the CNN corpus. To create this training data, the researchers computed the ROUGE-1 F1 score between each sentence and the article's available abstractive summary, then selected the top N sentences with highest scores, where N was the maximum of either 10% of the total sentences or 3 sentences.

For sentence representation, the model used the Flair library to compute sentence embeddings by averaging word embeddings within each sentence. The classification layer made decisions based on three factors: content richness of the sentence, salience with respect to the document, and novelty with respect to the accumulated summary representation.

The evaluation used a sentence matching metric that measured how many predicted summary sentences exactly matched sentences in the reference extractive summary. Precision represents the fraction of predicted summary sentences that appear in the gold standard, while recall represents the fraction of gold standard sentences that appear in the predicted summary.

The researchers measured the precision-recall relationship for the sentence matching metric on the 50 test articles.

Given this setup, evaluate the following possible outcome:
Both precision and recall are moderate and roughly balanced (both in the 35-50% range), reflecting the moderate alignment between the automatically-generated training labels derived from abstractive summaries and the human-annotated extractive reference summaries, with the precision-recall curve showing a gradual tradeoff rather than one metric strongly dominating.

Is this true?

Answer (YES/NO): YES